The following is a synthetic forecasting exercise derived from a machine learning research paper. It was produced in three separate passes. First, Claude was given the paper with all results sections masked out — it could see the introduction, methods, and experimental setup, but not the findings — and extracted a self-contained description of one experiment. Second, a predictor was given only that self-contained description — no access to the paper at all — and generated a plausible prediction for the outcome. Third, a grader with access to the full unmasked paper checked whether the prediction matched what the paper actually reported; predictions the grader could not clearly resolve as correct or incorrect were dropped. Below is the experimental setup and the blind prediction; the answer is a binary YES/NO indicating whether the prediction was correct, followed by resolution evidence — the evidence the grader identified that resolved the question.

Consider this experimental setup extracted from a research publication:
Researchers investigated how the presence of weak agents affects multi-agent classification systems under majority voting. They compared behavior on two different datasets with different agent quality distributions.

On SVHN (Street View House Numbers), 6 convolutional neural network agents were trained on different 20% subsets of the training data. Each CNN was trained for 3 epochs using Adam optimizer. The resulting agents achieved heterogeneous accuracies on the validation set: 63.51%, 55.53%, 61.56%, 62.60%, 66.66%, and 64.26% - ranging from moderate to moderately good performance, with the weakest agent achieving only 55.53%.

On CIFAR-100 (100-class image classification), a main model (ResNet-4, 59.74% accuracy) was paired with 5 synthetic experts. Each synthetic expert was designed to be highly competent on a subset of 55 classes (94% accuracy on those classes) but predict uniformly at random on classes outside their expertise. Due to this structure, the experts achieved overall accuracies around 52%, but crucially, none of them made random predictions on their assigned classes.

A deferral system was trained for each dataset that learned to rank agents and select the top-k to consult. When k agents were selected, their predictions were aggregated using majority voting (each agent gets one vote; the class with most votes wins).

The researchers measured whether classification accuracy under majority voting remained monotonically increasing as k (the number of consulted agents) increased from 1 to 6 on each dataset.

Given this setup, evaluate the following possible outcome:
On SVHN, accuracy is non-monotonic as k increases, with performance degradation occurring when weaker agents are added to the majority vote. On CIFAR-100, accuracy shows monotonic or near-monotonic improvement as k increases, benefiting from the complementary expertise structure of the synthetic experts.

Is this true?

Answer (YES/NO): YES